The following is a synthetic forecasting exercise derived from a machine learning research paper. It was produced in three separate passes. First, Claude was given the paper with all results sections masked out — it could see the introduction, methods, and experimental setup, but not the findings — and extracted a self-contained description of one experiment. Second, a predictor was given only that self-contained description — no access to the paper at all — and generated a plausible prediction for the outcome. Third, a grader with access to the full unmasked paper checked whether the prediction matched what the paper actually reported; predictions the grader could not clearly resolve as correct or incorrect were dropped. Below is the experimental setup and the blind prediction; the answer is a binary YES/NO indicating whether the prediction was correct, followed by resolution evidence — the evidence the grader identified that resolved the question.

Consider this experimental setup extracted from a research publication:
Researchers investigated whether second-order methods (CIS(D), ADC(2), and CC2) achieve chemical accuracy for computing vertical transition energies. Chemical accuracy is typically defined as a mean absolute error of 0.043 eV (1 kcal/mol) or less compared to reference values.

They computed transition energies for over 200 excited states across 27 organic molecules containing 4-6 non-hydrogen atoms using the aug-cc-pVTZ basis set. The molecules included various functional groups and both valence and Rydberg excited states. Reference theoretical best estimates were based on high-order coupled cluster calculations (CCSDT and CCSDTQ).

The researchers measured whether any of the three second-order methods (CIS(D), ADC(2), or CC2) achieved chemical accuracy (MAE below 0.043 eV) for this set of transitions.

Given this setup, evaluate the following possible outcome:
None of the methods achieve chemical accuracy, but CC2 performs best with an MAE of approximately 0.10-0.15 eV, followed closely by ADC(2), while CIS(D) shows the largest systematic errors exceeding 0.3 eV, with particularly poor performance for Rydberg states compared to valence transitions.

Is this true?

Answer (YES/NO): NO